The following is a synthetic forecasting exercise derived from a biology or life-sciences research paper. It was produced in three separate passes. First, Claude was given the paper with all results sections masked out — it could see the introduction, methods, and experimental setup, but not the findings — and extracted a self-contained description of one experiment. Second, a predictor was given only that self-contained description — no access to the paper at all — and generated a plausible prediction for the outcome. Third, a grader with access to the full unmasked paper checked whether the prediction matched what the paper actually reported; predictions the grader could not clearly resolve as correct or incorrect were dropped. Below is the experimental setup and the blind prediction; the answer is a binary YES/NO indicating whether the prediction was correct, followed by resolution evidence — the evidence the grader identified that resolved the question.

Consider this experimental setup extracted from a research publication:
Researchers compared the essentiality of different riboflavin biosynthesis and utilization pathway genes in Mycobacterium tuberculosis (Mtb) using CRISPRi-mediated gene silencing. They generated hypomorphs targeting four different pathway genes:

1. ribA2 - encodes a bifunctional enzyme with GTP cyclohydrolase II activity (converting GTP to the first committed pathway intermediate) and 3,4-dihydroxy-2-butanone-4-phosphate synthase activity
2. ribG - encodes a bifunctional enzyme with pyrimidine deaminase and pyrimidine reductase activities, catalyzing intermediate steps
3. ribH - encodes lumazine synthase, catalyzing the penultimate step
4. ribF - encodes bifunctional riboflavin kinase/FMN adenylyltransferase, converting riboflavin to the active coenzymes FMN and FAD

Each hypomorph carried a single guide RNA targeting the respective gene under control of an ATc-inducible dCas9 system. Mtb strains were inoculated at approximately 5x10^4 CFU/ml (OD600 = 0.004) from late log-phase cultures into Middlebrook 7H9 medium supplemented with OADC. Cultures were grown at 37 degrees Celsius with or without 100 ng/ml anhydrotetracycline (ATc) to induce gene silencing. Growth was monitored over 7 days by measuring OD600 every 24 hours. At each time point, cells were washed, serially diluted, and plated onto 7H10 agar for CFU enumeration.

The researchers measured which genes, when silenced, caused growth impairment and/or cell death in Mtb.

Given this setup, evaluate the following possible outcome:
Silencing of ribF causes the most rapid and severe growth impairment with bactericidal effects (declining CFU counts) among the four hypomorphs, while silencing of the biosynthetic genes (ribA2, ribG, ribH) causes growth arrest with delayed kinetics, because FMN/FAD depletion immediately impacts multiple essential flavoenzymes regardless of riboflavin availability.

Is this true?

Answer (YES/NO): NO